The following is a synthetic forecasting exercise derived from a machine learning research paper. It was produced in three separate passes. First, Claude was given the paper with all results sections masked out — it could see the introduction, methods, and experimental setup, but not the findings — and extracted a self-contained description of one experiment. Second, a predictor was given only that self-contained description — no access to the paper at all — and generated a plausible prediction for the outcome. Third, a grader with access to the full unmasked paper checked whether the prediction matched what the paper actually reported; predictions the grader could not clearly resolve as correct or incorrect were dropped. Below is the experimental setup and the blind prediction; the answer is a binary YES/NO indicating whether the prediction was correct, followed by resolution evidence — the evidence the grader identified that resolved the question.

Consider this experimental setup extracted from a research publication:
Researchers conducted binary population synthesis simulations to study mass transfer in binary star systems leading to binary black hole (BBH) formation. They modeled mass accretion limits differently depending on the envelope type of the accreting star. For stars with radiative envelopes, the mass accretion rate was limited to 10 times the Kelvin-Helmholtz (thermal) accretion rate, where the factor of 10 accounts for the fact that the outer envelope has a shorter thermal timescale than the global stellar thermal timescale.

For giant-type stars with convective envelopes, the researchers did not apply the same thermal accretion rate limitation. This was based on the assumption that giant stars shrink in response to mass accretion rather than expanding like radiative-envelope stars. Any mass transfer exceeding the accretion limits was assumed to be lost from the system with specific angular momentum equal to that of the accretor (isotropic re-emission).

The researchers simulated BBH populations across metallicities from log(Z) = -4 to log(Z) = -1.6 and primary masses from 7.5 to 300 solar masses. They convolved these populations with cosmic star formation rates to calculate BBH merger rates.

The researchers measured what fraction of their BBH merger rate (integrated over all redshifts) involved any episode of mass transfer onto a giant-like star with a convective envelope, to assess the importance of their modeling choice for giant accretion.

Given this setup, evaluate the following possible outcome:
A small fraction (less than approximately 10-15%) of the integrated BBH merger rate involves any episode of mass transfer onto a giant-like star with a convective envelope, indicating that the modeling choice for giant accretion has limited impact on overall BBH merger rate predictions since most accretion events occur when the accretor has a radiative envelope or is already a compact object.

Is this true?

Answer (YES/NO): YES